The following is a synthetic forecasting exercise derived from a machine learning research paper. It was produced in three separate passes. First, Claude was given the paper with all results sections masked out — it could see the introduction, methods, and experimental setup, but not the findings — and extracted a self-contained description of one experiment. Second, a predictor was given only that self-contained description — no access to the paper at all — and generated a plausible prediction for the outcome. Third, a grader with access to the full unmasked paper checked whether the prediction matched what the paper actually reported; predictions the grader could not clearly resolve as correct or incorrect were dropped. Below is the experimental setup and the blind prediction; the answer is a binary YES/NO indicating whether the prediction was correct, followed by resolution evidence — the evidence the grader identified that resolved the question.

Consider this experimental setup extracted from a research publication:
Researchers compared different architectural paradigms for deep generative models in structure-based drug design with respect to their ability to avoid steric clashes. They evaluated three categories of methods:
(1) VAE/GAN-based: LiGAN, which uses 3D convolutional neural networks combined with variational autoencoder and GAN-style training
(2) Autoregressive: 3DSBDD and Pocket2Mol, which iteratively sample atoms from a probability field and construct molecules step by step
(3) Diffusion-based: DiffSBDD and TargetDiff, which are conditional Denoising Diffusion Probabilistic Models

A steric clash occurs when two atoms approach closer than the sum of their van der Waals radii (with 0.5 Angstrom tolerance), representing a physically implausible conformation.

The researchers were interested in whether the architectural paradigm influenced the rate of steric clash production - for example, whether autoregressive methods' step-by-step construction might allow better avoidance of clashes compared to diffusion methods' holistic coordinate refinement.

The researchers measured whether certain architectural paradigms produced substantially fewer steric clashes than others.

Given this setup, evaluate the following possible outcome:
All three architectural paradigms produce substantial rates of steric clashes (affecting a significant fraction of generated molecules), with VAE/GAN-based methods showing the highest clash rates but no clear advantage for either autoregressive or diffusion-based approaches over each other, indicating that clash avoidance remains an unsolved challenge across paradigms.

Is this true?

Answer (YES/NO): NO